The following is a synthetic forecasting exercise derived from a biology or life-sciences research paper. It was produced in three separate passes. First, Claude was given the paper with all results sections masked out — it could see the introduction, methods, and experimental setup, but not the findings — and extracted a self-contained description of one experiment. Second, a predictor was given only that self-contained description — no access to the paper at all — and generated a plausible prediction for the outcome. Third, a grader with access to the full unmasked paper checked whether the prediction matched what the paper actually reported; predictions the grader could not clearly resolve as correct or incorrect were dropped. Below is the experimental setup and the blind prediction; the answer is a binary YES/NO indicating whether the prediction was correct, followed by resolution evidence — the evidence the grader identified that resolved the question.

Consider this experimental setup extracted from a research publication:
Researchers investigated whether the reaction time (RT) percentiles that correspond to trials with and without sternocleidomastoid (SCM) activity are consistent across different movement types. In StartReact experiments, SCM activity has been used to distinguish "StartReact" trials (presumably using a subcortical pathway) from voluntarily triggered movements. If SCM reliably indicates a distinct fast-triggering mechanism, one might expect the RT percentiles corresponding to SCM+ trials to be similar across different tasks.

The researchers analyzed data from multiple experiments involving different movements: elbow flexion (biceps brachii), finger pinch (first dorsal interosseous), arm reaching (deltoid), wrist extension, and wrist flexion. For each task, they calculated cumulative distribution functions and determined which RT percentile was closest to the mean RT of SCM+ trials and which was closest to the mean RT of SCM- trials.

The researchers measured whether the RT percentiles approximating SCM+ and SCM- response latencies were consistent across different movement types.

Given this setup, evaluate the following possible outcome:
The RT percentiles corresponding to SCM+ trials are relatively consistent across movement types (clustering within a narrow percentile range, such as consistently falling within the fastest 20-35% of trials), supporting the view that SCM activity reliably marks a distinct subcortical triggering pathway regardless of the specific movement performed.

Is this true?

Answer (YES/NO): NO